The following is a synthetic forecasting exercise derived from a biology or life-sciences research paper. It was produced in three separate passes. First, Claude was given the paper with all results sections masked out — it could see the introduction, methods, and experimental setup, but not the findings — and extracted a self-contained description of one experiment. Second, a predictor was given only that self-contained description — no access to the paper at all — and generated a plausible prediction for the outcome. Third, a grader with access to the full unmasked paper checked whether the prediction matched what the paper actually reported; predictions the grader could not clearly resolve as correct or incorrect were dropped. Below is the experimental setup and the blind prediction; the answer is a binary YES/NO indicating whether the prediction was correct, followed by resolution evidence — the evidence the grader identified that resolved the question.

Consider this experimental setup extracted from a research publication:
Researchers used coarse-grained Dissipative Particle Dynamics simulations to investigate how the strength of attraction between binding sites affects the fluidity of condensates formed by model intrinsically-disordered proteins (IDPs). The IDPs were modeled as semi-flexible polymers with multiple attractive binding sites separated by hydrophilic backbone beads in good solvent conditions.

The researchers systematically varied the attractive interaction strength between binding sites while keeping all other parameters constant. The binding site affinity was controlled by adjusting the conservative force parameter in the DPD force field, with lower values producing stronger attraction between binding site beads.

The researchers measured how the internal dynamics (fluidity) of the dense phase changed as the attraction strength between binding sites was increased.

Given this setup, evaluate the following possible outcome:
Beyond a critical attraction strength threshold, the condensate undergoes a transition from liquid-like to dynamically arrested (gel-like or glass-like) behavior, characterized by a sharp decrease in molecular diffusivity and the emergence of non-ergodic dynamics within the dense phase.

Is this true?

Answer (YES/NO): NO